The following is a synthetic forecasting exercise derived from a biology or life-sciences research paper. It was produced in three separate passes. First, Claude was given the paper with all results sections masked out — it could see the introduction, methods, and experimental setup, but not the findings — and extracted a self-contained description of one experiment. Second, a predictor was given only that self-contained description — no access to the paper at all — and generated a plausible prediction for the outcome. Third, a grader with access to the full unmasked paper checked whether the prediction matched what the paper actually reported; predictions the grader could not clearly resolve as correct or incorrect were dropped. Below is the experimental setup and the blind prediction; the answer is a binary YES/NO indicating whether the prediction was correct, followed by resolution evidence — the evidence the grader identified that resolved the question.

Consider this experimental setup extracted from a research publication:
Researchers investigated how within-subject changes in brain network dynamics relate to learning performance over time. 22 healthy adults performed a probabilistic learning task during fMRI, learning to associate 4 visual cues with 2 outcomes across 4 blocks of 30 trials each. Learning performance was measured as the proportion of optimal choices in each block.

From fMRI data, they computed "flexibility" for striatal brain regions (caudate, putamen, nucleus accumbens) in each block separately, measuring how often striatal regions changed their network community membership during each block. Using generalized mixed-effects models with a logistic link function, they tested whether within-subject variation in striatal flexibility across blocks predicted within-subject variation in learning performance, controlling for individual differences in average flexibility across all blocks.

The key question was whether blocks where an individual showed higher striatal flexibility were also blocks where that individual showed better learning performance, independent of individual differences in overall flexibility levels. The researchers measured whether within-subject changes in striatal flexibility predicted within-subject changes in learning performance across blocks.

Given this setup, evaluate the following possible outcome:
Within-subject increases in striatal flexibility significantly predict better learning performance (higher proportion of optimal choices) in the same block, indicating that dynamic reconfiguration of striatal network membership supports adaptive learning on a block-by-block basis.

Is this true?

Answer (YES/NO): YES